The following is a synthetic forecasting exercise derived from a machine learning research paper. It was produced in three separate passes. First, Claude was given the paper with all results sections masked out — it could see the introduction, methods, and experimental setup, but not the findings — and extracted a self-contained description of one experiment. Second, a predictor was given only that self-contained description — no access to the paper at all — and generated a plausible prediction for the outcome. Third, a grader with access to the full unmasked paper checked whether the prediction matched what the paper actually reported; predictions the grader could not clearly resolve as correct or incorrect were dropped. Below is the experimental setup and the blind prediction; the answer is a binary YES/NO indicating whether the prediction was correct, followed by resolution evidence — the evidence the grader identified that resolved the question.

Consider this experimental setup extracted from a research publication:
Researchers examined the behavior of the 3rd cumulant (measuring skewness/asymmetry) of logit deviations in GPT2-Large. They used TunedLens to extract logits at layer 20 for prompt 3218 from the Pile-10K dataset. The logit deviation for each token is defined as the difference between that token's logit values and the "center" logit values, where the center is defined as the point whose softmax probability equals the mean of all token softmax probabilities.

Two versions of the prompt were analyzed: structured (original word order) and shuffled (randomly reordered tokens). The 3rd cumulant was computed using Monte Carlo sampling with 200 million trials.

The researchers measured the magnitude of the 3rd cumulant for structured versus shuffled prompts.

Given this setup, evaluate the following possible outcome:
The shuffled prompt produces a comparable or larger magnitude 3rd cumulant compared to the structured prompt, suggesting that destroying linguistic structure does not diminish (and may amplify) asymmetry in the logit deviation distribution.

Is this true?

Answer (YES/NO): NO